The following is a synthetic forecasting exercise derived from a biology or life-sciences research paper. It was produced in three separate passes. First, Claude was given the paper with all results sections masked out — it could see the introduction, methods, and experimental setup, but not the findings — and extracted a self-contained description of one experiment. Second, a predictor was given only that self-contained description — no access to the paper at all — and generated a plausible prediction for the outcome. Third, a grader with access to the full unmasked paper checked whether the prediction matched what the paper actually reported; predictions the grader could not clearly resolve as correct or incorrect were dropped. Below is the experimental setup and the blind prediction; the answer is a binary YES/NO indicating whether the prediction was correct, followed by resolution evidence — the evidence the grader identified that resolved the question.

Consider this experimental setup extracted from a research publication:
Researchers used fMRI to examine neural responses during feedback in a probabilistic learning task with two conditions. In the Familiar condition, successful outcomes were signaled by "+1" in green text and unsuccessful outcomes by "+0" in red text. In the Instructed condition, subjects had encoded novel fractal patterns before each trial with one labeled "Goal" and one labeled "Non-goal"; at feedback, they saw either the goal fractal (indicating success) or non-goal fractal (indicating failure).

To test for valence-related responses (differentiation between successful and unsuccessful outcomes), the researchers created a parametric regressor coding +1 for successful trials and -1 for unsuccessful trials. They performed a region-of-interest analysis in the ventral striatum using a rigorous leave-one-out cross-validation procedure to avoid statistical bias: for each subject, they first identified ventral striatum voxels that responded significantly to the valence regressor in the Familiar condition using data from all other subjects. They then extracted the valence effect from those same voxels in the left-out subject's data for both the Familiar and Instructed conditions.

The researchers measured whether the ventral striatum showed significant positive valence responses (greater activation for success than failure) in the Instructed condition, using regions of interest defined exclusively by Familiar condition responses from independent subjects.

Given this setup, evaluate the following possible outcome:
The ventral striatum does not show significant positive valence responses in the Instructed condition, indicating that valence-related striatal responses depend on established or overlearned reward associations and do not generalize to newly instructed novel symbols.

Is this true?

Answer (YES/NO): NO